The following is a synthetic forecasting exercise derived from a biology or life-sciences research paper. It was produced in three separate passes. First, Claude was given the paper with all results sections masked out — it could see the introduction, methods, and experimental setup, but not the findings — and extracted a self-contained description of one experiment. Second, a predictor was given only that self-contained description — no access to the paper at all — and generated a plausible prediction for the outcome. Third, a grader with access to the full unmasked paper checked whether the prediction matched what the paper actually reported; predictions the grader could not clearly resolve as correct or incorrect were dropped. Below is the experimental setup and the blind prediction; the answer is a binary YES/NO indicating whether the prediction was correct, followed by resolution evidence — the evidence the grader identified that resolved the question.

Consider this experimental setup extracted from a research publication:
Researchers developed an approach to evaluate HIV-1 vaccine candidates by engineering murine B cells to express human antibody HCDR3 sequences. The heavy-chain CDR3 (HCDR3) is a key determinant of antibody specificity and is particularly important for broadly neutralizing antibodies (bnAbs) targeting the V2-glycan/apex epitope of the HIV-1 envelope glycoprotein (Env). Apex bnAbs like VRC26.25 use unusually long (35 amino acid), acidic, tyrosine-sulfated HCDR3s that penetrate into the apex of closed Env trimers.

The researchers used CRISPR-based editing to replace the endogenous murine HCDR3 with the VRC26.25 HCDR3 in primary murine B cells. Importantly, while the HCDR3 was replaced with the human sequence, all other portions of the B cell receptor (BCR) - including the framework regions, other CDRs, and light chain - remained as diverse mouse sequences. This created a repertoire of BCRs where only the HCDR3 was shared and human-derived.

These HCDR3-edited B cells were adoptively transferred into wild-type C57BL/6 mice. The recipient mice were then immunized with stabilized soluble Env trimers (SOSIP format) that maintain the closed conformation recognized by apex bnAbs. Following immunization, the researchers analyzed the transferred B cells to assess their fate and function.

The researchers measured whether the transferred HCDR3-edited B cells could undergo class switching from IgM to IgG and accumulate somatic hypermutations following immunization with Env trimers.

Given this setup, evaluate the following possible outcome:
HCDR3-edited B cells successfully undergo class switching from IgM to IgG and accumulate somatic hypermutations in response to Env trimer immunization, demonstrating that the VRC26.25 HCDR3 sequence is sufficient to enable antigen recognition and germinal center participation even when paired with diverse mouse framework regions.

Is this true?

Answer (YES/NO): YES